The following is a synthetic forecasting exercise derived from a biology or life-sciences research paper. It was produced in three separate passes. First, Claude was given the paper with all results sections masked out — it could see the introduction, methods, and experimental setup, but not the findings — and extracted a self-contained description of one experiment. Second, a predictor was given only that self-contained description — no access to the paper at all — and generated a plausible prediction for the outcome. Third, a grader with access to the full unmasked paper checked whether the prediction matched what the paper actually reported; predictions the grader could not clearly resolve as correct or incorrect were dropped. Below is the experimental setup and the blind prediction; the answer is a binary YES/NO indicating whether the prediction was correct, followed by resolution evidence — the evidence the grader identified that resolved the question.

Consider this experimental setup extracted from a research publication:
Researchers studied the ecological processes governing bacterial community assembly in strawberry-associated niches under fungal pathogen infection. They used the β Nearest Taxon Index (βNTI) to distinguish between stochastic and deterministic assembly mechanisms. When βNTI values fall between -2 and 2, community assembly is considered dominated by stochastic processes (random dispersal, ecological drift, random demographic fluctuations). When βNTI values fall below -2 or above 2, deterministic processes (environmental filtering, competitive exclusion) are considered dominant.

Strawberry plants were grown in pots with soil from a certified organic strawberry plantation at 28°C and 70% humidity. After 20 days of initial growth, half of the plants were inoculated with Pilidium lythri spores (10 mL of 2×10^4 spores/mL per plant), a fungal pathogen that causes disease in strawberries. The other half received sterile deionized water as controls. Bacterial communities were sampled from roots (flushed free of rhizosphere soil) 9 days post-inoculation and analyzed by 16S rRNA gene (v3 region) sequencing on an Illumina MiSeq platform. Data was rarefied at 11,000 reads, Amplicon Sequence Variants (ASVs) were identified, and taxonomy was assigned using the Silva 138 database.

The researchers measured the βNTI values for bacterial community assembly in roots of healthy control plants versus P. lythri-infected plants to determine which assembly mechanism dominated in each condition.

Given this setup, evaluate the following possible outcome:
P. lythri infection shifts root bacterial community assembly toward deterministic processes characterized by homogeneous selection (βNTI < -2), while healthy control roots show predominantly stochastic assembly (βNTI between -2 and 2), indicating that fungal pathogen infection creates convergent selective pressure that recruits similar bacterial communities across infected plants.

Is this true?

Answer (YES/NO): NO